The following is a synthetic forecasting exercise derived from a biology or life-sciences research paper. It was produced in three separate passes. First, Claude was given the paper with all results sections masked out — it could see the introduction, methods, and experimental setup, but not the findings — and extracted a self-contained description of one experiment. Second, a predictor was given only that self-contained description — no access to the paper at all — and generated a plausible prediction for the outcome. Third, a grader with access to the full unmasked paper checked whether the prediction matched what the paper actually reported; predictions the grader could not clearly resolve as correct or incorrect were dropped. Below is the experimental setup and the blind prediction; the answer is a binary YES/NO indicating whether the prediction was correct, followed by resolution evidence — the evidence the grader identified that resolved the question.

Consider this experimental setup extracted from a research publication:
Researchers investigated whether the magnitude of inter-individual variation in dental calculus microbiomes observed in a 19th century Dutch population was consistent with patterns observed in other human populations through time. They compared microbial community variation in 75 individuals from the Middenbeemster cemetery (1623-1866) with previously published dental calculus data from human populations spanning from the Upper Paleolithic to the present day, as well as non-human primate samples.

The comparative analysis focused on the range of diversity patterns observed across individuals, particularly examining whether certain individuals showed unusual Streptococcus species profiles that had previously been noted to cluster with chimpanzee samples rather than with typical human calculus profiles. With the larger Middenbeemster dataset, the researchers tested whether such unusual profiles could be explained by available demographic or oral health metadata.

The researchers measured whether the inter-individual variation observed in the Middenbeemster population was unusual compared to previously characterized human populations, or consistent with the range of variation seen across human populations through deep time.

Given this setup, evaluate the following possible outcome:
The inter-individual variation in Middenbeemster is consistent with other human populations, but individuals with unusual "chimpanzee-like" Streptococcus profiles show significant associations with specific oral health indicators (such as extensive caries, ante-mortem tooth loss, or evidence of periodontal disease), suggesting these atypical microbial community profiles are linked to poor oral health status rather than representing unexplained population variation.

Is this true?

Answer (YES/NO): NO